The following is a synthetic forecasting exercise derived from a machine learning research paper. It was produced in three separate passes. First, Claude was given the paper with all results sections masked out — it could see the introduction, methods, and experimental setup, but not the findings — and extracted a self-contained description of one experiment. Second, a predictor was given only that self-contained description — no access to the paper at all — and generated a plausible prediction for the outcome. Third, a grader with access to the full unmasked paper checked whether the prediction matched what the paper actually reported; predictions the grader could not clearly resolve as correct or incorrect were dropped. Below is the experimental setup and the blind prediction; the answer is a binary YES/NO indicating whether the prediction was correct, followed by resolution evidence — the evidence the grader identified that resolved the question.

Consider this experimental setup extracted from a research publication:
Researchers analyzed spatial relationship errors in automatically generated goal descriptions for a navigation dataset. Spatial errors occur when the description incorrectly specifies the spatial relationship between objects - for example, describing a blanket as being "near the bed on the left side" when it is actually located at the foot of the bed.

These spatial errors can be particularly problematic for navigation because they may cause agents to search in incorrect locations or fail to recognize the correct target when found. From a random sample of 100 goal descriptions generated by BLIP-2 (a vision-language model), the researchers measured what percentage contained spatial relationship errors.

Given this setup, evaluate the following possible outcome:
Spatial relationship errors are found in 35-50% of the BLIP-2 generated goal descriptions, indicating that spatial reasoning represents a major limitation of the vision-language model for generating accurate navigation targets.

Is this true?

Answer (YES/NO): NO